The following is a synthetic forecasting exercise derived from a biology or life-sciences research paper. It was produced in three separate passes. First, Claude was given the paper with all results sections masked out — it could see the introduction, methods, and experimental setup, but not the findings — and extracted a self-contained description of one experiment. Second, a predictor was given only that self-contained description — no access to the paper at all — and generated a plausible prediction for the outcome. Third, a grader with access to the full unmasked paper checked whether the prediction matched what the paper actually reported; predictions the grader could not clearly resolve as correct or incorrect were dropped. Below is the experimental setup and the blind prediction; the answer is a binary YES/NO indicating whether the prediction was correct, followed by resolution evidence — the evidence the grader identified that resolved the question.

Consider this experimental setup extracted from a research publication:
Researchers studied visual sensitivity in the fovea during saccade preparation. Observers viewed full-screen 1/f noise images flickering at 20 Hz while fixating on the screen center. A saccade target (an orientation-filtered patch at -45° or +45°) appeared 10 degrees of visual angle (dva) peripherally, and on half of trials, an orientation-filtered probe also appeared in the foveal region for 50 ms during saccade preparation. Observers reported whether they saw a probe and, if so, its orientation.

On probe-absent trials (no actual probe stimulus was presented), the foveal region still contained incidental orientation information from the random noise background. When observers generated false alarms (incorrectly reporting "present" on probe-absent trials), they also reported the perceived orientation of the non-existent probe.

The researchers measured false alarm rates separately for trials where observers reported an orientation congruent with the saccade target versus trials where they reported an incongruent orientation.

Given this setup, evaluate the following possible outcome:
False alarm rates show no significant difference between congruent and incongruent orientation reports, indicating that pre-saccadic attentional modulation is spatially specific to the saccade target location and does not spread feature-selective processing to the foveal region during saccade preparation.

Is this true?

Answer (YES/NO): NO